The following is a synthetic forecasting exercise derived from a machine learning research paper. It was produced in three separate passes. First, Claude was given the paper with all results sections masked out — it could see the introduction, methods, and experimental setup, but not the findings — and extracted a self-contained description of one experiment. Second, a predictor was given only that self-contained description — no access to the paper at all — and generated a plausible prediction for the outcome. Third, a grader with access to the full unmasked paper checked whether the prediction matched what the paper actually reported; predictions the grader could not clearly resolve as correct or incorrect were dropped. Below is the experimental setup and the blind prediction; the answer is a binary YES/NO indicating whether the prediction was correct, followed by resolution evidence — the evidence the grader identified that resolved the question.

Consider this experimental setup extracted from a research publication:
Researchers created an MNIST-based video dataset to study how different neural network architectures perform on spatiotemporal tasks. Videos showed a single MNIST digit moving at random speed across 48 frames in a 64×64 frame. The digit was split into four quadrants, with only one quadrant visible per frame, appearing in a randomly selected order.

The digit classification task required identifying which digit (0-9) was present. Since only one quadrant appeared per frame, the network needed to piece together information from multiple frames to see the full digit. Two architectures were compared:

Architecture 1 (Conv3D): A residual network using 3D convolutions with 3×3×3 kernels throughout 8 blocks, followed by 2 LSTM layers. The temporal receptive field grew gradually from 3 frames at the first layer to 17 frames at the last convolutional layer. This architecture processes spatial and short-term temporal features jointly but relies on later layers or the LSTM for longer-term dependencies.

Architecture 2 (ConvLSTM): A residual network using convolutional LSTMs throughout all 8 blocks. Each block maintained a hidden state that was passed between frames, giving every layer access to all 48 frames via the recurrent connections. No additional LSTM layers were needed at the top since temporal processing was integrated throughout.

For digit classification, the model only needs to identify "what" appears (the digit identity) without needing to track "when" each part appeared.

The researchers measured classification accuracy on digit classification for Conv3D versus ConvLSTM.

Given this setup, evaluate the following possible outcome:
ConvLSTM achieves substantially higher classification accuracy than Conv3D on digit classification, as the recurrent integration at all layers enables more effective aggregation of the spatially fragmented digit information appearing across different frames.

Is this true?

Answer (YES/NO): NO